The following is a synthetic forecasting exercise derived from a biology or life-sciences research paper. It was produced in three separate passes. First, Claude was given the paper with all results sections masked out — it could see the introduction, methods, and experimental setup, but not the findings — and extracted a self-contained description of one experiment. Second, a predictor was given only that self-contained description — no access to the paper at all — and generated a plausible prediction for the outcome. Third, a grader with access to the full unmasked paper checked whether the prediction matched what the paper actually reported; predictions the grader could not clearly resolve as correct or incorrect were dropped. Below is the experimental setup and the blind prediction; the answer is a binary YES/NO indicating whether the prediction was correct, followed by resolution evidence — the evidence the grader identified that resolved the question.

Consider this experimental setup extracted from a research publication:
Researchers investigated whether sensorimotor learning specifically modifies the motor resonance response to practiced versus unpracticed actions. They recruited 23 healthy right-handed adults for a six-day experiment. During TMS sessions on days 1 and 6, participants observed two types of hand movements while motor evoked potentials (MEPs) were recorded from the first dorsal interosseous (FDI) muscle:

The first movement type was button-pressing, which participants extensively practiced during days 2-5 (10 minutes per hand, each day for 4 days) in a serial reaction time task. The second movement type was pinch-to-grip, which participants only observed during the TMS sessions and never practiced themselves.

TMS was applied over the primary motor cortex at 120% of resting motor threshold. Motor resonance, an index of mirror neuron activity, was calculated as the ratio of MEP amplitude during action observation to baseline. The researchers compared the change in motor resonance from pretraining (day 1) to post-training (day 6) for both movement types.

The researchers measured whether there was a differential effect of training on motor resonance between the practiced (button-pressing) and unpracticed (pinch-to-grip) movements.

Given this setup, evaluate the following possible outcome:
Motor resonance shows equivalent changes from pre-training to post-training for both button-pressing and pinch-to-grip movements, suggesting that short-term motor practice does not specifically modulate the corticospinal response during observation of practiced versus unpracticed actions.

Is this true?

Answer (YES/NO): YES